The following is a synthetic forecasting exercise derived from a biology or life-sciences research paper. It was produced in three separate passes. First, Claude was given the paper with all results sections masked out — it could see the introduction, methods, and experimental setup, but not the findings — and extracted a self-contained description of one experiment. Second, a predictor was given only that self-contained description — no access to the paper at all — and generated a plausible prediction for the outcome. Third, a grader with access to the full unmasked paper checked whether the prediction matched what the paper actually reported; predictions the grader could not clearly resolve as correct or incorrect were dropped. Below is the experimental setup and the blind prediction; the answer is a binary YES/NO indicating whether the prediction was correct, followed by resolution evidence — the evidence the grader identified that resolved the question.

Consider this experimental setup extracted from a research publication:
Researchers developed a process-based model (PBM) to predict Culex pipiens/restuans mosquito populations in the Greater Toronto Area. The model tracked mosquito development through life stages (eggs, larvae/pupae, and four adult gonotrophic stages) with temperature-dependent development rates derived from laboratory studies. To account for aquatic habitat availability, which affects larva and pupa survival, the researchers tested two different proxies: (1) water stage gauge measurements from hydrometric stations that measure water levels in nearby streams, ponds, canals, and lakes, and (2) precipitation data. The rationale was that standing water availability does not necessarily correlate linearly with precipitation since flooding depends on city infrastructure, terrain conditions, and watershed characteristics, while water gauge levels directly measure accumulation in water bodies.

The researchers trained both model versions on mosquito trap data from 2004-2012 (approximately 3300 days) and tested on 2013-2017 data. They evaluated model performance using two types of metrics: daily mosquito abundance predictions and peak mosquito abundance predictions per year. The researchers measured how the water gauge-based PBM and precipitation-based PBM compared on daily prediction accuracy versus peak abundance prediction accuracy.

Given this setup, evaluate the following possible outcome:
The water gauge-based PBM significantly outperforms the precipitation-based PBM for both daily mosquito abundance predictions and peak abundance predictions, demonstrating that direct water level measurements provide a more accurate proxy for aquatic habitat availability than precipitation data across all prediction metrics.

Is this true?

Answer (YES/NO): NO